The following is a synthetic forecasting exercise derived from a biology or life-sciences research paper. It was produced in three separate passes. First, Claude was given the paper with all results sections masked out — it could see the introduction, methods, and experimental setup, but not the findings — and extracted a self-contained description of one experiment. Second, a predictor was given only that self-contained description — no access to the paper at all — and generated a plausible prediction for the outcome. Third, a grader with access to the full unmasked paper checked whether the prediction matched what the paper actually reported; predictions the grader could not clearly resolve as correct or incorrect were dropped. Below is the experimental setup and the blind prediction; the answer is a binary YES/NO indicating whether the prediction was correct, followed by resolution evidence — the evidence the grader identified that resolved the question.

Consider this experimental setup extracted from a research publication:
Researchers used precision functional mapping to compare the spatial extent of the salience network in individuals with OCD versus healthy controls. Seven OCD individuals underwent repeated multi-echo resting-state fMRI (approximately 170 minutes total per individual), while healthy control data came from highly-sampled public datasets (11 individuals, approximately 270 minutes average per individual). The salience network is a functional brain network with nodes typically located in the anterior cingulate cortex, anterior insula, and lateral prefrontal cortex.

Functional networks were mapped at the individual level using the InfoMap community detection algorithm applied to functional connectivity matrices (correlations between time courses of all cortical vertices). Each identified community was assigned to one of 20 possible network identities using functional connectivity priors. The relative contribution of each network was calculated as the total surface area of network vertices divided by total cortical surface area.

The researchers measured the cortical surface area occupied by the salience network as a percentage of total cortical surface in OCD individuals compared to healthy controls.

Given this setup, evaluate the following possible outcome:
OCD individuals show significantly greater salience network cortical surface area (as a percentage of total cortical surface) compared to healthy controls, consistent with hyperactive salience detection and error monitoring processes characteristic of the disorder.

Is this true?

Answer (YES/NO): YES